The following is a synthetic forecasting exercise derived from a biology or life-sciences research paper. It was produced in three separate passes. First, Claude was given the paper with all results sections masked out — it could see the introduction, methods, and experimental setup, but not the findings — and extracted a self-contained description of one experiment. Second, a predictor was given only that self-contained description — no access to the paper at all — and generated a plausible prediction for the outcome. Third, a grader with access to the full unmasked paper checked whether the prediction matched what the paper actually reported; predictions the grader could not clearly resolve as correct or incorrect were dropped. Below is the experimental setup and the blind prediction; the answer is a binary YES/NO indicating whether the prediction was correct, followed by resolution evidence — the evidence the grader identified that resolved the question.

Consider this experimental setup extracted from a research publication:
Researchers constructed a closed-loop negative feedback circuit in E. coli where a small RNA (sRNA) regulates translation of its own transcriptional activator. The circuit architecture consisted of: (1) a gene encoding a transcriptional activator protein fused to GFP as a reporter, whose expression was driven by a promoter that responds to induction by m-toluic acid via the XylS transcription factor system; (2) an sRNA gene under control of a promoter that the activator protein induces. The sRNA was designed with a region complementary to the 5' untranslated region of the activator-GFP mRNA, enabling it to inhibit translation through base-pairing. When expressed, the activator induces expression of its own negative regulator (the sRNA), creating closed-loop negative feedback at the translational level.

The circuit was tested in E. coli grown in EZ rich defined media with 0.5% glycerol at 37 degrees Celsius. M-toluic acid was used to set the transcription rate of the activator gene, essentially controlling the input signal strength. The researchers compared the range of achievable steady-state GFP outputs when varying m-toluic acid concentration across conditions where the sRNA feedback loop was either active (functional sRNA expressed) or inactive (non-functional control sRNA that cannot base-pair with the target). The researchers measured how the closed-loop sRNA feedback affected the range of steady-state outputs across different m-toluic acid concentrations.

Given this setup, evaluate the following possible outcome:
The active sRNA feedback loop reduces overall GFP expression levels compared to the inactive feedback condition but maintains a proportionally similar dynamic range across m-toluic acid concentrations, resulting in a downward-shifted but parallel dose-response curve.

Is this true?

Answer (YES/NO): NO